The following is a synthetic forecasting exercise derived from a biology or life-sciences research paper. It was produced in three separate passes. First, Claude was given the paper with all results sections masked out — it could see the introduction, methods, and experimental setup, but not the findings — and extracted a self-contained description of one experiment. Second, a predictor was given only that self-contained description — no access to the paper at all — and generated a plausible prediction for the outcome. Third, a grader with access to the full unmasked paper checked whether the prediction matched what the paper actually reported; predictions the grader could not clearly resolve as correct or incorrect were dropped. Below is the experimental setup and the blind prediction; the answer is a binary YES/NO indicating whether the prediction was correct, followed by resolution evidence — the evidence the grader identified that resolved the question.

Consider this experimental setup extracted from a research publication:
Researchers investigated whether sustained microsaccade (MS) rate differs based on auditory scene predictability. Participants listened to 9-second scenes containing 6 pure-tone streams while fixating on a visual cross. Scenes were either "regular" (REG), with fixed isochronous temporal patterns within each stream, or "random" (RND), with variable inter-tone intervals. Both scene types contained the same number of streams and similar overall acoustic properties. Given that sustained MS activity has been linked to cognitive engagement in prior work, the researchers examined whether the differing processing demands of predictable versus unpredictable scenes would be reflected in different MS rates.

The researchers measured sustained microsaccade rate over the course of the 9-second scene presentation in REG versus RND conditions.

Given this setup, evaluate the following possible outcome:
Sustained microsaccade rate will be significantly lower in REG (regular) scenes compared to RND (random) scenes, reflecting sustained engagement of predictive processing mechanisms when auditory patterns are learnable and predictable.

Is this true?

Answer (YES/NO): NO